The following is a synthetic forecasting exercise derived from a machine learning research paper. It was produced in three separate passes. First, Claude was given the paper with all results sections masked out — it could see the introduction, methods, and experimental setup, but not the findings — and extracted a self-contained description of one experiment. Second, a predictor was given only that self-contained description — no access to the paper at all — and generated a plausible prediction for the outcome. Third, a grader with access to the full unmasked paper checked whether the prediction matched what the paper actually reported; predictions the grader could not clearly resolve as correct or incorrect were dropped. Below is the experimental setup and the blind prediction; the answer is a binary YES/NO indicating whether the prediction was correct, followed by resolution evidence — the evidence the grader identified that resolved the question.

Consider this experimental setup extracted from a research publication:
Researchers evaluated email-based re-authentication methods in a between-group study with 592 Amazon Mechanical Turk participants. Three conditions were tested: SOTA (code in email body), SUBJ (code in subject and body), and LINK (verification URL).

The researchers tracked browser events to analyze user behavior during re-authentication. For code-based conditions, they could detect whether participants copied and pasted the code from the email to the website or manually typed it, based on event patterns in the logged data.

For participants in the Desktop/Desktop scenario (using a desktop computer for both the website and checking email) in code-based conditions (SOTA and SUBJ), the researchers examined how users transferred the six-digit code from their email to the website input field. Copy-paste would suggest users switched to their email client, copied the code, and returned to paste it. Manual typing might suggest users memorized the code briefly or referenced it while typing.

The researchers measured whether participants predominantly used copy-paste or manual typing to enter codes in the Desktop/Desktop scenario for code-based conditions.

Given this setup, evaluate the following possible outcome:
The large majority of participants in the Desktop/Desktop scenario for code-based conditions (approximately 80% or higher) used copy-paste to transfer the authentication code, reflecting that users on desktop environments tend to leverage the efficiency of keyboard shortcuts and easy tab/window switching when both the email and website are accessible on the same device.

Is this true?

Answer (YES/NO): YES